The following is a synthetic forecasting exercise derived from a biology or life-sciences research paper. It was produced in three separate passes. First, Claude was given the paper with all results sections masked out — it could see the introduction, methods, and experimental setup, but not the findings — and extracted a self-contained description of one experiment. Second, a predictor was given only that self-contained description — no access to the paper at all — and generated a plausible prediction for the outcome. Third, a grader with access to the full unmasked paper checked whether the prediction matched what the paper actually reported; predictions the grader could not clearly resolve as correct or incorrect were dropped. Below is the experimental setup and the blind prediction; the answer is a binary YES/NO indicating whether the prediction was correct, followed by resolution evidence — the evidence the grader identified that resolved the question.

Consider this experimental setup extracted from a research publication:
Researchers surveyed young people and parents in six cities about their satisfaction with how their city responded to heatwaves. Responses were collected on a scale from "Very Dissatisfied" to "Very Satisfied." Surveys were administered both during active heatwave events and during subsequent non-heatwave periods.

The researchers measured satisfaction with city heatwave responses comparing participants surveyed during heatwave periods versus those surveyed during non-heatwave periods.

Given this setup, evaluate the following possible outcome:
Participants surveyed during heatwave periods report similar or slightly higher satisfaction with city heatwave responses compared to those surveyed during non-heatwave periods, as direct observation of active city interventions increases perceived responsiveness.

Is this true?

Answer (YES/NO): NO